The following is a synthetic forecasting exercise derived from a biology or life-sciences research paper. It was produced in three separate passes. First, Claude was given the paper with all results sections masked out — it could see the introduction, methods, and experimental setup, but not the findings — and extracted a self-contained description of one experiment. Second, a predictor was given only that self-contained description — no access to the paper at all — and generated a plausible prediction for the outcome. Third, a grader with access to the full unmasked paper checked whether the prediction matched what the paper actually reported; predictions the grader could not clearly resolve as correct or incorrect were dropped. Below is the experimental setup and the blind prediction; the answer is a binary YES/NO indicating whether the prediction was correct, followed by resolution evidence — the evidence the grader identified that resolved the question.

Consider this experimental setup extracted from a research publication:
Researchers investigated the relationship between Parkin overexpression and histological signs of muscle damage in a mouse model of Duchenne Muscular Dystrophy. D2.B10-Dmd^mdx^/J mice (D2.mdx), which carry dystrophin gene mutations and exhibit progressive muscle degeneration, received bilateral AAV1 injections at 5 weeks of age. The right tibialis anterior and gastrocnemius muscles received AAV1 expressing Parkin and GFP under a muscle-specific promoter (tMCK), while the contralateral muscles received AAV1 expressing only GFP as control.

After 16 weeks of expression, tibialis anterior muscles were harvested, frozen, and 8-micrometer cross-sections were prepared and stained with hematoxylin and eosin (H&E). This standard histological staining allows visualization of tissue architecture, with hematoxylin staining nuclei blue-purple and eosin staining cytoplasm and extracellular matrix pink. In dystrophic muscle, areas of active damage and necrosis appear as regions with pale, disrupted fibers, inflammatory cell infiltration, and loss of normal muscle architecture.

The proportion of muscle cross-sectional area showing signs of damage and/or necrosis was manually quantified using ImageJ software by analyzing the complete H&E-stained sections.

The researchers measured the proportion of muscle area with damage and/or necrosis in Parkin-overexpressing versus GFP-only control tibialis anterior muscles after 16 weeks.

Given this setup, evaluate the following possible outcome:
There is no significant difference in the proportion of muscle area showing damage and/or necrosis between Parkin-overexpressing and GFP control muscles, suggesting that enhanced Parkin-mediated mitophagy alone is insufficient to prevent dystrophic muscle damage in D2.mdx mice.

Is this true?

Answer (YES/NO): YES